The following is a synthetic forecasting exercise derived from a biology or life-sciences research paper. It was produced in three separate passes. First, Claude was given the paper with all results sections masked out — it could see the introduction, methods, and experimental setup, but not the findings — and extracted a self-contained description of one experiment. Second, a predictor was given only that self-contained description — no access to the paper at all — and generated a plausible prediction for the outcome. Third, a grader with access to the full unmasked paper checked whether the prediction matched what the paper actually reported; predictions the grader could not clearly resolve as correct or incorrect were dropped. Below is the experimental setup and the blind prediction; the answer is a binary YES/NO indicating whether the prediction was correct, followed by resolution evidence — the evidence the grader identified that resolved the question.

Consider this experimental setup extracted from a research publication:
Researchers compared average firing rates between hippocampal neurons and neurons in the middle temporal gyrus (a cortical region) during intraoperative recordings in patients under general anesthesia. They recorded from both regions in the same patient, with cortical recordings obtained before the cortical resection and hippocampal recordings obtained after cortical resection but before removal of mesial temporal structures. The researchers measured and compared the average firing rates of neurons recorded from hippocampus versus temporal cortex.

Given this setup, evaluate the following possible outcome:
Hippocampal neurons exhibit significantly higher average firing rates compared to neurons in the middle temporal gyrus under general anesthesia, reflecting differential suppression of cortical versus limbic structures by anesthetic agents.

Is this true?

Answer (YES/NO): NO